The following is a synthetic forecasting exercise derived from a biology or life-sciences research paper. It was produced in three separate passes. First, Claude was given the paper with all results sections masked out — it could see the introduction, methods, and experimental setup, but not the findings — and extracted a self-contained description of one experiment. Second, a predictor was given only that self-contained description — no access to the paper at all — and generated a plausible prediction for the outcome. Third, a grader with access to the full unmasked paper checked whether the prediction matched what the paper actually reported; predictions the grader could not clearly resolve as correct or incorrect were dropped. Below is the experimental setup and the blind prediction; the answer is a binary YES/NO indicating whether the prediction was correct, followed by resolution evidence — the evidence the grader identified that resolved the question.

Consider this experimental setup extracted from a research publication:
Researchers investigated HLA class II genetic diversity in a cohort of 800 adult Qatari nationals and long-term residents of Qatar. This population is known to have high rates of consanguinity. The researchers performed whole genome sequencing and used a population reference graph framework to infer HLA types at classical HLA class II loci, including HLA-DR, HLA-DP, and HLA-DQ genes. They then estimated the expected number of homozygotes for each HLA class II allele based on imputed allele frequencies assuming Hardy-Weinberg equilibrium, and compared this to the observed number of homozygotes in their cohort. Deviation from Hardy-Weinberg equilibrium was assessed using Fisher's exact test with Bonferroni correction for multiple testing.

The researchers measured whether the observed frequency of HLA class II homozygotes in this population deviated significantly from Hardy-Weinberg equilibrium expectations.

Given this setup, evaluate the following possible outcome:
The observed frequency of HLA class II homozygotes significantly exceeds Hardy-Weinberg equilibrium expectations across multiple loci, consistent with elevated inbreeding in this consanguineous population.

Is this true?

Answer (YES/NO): NO